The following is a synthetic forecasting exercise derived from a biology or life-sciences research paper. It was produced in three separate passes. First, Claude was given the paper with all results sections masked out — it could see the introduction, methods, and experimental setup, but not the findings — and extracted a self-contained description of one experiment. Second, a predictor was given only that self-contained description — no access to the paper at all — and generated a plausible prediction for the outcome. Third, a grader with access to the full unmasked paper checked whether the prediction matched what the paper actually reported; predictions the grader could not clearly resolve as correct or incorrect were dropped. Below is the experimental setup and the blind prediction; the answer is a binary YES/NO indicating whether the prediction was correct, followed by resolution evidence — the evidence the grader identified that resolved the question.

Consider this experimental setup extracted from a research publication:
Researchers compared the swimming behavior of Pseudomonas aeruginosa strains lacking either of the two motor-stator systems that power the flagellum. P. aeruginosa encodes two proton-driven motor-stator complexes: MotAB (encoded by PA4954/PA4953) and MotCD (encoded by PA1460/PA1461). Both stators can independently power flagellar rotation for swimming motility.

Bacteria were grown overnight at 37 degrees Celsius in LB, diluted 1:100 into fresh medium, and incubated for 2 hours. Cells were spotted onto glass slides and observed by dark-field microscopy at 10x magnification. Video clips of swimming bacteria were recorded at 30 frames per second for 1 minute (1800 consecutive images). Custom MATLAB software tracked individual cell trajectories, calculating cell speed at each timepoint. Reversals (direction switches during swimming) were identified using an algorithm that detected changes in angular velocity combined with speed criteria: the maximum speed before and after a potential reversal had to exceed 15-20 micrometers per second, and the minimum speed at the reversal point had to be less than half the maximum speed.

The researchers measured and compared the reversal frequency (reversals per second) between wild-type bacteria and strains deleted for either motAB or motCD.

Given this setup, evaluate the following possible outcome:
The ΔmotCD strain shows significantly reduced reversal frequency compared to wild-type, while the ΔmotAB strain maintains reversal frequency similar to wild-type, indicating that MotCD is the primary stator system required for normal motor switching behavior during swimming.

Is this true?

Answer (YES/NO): NO